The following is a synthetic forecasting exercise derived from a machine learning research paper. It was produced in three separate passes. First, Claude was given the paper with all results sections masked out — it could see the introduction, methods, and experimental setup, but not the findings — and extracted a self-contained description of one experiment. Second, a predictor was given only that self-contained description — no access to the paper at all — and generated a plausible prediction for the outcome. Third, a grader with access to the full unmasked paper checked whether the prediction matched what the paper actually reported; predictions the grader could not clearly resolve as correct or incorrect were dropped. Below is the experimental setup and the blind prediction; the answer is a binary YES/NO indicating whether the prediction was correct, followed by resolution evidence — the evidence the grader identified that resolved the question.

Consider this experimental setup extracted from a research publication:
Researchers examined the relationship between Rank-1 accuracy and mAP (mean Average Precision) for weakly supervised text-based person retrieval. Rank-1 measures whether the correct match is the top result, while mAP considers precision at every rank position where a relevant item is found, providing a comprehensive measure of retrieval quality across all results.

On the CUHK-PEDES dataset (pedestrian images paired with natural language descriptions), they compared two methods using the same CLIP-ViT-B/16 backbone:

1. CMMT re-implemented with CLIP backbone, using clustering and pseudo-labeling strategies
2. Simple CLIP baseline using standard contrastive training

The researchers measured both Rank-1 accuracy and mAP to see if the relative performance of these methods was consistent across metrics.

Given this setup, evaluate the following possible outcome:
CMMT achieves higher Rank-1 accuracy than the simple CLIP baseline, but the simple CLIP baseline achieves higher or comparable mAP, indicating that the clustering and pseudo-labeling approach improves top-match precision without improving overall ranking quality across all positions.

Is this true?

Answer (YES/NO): NO